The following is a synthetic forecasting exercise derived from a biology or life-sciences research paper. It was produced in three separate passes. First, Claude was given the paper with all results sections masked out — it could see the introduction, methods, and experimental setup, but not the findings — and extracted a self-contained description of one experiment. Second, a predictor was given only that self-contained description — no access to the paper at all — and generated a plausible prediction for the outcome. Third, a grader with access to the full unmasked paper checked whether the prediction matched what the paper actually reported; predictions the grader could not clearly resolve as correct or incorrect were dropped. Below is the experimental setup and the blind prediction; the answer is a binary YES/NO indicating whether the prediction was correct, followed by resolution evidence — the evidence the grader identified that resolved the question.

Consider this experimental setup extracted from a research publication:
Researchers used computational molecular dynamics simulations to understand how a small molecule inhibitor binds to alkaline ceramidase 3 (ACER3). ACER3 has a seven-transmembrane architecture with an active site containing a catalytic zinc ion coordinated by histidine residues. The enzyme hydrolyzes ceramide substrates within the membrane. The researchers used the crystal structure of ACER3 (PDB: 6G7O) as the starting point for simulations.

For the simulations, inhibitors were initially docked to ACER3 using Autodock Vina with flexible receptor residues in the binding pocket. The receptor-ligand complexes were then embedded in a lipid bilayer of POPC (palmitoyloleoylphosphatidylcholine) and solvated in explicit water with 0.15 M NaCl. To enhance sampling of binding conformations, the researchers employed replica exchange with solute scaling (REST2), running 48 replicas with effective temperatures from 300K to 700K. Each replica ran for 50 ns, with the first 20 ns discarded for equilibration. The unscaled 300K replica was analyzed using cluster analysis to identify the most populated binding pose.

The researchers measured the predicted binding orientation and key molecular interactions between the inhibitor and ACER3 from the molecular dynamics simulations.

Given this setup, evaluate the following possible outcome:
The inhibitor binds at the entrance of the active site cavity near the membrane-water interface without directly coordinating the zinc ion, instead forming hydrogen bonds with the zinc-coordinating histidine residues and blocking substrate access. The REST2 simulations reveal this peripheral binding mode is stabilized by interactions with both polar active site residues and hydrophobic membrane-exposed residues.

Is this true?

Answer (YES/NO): NO